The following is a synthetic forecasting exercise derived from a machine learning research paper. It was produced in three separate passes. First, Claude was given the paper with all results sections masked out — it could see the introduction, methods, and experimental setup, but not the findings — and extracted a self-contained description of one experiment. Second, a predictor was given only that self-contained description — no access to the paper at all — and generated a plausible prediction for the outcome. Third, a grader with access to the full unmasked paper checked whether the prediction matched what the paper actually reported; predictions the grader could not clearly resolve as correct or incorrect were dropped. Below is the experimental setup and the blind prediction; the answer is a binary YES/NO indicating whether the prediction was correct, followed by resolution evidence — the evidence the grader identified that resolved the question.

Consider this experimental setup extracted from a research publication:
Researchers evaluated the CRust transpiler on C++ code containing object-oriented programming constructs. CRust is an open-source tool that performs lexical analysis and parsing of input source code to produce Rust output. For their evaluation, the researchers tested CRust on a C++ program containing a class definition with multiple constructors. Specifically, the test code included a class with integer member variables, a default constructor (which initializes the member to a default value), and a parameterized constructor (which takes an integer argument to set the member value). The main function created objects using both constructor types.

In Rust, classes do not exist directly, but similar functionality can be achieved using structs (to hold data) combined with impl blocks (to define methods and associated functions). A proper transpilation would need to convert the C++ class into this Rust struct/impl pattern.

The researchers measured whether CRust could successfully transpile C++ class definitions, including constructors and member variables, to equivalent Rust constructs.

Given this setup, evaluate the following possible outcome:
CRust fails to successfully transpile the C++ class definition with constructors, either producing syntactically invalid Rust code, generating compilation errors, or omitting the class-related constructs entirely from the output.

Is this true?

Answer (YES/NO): YES